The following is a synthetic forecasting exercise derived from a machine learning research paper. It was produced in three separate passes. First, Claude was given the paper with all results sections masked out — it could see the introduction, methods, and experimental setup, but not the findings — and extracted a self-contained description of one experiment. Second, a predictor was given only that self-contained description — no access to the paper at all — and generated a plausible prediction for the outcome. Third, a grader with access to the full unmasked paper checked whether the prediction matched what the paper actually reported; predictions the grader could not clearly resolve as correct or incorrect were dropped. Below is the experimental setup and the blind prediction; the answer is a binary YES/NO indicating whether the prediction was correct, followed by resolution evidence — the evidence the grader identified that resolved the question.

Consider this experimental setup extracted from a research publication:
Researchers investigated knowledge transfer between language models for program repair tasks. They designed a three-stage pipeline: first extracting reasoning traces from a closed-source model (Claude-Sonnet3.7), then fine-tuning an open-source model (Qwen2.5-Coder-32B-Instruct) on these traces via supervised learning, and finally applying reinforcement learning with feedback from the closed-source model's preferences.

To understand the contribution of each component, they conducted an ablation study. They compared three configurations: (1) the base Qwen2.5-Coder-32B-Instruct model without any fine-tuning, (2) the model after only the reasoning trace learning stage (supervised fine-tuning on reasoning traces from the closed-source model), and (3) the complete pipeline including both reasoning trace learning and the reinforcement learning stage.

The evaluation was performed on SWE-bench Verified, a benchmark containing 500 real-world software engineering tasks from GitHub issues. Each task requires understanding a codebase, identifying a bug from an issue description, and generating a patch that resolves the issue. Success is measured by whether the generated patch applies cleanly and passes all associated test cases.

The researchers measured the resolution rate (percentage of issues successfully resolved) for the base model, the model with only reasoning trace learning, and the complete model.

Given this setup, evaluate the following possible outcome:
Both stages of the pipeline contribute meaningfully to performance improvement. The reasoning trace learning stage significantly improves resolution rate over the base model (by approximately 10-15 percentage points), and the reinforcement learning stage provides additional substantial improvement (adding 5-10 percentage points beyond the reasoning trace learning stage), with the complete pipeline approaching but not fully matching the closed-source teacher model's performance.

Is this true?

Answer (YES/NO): NO